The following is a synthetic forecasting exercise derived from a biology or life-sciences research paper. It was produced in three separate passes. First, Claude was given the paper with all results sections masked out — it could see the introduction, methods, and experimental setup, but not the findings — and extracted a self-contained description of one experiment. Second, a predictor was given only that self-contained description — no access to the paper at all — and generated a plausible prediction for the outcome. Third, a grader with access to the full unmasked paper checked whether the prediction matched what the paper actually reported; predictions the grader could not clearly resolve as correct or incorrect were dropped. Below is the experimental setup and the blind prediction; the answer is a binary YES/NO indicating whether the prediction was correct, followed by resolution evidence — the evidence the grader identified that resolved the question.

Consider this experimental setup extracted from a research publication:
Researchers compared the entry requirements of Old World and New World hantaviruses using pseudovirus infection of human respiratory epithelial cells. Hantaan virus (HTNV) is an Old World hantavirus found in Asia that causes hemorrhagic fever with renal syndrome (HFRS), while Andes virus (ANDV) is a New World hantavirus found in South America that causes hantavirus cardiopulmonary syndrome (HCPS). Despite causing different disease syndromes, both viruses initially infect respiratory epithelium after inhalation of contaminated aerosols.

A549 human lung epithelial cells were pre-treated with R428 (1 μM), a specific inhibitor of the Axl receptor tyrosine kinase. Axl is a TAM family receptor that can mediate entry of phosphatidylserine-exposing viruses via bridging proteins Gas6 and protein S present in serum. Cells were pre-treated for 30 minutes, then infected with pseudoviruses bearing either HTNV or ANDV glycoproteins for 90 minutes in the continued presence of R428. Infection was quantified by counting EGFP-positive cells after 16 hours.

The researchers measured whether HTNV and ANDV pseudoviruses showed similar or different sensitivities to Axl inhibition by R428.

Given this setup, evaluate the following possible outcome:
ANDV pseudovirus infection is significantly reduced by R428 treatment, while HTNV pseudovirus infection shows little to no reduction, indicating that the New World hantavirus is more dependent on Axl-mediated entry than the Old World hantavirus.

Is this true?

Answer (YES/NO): YES